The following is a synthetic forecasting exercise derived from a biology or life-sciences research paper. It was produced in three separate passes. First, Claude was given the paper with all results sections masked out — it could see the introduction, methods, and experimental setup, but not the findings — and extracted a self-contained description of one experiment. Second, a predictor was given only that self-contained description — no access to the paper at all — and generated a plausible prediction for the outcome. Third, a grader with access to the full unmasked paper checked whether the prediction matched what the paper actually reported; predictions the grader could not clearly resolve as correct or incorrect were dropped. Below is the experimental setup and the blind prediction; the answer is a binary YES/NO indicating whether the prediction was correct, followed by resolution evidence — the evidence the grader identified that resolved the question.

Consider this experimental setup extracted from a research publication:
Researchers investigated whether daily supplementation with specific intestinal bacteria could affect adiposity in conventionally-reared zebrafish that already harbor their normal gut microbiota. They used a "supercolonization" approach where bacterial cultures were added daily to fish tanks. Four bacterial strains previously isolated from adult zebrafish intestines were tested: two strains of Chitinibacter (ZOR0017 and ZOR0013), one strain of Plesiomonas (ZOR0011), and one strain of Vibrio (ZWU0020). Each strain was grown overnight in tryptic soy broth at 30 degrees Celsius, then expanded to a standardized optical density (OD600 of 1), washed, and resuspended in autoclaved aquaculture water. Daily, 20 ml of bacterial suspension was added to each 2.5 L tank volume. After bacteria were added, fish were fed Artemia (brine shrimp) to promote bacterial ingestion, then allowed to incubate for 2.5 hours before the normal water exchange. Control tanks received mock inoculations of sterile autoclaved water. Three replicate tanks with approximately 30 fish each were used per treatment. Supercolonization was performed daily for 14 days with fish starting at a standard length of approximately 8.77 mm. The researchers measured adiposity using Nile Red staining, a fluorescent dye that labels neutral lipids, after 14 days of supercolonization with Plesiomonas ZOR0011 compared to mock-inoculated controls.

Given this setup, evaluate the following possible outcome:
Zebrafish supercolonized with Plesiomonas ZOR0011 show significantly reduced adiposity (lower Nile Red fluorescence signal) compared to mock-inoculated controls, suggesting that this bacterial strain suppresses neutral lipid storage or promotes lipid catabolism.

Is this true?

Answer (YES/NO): YES